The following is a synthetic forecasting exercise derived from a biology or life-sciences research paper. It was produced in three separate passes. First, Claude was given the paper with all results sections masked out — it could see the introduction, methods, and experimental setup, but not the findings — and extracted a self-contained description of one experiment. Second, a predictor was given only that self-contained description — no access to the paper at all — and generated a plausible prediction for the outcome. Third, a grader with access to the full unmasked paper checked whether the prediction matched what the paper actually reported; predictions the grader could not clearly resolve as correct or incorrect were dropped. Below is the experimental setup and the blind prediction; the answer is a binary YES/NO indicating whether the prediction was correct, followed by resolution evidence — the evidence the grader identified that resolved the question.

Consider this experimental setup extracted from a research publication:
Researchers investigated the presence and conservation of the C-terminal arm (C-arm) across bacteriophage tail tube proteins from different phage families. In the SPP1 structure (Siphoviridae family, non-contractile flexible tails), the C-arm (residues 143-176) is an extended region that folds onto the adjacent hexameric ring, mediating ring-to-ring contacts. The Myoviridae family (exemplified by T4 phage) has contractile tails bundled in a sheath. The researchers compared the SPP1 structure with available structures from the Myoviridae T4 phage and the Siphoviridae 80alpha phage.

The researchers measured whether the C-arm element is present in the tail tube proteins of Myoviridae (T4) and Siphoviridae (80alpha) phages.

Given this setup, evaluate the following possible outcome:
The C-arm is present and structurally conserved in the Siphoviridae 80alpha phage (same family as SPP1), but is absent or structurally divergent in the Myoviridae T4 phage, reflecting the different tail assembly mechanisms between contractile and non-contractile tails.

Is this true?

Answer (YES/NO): YES